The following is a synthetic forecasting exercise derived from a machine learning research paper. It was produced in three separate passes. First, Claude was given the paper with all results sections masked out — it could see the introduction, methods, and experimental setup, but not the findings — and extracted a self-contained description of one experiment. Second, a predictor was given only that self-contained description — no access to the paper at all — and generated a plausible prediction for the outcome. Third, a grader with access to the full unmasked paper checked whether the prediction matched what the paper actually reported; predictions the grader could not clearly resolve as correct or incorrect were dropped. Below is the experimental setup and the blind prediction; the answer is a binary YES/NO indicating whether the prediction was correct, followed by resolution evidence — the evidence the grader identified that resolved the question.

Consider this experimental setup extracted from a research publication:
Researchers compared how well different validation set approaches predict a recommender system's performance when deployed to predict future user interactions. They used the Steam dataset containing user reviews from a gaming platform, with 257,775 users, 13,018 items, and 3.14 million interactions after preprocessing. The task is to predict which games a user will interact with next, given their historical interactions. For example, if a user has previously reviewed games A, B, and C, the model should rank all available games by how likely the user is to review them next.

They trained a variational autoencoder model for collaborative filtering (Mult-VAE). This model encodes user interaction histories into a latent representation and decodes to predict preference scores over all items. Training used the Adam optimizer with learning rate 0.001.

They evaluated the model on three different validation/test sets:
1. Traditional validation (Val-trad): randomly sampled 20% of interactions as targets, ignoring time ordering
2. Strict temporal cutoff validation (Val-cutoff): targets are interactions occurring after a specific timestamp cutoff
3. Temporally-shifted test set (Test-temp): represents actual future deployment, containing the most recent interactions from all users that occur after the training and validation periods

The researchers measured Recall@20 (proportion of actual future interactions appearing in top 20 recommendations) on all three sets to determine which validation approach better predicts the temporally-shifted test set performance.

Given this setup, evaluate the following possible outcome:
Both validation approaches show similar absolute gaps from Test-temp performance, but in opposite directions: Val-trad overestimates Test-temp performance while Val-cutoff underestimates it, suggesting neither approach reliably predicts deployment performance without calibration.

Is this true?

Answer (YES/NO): NO